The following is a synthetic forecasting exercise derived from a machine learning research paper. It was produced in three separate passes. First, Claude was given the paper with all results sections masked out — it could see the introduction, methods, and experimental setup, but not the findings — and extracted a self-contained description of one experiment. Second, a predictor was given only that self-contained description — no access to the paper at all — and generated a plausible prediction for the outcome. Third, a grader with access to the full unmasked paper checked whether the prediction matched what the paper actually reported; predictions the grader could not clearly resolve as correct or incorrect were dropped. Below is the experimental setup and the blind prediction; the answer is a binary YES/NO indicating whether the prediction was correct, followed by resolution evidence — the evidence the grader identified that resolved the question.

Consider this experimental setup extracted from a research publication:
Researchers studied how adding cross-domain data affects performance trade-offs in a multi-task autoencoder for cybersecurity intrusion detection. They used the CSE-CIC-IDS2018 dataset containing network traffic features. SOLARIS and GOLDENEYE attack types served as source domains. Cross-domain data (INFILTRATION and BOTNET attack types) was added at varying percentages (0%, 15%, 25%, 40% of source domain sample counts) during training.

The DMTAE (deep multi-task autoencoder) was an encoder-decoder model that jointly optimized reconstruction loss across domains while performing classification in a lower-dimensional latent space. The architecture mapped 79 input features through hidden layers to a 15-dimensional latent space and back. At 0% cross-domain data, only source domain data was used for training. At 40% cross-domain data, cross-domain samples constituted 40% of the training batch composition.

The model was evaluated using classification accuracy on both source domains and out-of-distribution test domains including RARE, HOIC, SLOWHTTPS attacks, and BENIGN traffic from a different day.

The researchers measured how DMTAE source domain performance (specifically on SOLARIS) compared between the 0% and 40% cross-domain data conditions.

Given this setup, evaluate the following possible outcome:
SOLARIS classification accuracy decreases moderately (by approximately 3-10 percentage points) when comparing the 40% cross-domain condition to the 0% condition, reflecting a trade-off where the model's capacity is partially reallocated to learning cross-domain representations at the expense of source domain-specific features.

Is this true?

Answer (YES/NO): NO